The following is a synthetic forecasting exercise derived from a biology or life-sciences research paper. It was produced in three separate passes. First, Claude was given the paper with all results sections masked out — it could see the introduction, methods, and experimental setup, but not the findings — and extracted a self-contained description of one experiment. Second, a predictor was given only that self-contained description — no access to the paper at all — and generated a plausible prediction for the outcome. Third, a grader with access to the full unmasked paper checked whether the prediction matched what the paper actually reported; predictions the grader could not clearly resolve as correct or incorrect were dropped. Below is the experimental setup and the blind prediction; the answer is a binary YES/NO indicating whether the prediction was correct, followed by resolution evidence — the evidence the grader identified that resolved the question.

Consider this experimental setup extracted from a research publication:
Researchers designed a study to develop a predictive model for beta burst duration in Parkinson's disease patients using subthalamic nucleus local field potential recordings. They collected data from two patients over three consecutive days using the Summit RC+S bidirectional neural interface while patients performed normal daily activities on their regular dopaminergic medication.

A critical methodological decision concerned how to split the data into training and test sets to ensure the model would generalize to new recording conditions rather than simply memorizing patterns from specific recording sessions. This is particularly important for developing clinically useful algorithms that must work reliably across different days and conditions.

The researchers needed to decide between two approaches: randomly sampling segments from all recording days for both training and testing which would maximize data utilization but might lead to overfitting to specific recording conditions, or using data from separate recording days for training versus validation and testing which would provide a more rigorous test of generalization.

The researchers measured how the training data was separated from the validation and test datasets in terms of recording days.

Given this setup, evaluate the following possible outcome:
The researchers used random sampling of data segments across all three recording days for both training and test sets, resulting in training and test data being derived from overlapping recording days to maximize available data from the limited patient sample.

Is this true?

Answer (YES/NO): NO